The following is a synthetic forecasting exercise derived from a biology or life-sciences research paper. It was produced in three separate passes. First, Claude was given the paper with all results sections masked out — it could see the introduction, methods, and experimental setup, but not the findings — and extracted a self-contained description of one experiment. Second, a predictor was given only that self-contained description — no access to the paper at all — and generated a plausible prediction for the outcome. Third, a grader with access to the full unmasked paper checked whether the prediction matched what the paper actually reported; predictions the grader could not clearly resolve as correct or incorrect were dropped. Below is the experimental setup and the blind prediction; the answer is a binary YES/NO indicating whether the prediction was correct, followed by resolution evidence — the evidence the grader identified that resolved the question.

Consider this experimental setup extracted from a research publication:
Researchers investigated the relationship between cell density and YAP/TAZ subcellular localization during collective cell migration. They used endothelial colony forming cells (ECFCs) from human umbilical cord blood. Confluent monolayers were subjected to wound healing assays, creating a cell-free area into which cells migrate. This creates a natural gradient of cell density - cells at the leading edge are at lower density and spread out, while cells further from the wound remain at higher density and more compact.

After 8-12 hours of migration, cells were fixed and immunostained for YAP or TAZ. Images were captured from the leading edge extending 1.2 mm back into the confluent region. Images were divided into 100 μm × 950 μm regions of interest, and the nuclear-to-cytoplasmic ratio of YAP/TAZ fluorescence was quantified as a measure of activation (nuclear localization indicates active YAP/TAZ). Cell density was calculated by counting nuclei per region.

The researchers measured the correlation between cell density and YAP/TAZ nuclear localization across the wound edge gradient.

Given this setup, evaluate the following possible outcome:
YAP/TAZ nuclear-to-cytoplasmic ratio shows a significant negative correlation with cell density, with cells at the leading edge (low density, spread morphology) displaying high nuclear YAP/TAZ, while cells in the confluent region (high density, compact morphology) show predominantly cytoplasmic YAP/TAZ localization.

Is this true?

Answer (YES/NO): YES